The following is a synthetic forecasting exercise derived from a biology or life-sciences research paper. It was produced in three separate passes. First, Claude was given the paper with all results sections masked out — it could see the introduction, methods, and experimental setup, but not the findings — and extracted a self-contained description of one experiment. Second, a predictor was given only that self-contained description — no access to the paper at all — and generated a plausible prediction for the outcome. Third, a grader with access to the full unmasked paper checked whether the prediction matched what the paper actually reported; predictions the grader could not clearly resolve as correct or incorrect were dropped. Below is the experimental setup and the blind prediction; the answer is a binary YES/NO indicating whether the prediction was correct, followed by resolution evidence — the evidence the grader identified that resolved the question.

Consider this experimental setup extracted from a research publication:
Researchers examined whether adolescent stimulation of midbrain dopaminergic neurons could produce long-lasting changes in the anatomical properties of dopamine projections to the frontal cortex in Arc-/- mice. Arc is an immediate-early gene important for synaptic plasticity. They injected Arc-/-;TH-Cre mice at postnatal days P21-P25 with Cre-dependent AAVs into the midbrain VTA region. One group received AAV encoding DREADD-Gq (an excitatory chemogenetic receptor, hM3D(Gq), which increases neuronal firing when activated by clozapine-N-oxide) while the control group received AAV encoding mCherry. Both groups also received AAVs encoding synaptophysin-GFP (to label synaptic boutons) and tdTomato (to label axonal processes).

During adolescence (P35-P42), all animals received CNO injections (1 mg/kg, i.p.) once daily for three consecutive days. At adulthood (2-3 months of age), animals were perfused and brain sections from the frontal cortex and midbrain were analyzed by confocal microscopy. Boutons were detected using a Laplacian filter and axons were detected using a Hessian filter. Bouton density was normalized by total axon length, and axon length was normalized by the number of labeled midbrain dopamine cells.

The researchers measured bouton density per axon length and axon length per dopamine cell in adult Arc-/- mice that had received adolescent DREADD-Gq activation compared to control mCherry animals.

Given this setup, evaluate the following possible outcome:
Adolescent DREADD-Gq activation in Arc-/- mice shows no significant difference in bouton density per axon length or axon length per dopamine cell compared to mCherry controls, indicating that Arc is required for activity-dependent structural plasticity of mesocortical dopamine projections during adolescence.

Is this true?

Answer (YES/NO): NO